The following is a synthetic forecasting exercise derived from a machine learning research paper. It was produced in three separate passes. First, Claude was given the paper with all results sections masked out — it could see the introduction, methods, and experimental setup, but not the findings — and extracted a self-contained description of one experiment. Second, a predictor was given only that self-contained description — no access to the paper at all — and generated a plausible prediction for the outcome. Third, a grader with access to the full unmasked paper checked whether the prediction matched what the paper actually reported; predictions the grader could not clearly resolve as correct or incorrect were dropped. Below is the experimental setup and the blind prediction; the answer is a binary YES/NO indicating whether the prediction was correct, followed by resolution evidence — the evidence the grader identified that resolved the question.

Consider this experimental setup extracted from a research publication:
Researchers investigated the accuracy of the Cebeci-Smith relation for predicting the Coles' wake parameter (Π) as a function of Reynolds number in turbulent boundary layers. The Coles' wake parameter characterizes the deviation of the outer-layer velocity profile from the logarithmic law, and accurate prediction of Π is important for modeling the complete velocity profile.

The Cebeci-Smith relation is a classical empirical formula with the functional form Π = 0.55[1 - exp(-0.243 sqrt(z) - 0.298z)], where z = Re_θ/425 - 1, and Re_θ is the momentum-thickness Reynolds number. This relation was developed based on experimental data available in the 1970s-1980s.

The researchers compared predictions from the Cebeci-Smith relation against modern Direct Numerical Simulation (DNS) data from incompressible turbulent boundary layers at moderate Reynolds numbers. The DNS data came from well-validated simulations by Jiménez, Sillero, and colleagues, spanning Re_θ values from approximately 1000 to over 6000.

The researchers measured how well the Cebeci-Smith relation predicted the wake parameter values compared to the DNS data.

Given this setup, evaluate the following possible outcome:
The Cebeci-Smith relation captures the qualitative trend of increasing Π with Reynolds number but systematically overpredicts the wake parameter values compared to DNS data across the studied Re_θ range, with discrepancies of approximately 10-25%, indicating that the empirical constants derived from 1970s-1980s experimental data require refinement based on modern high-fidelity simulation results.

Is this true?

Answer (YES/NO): NO